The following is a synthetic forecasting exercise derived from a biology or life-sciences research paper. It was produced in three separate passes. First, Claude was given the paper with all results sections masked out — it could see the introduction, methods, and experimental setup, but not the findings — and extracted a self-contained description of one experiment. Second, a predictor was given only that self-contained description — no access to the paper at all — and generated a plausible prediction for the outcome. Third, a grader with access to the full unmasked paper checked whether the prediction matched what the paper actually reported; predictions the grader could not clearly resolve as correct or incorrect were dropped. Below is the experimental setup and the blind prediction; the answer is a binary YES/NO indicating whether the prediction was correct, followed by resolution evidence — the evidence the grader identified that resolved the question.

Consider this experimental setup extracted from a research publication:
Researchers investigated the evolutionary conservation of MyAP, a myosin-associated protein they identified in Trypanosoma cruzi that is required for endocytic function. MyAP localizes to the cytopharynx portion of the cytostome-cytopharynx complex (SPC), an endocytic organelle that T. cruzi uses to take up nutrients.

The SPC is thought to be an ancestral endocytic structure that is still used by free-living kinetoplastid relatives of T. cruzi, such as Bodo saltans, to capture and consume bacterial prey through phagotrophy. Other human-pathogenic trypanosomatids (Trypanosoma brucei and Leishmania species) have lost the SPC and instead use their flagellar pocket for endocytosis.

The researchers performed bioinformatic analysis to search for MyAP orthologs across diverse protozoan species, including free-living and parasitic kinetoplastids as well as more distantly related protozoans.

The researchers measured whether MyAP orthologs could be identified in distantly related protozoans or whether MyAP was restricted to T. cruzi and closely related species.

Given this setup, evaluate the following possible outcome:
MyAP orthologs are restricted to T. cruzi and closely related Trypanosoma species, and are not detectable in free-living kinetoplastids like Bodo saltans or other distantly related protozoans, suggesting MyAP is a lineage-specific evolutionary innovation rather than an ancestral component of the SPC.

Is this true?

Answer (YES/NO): NO